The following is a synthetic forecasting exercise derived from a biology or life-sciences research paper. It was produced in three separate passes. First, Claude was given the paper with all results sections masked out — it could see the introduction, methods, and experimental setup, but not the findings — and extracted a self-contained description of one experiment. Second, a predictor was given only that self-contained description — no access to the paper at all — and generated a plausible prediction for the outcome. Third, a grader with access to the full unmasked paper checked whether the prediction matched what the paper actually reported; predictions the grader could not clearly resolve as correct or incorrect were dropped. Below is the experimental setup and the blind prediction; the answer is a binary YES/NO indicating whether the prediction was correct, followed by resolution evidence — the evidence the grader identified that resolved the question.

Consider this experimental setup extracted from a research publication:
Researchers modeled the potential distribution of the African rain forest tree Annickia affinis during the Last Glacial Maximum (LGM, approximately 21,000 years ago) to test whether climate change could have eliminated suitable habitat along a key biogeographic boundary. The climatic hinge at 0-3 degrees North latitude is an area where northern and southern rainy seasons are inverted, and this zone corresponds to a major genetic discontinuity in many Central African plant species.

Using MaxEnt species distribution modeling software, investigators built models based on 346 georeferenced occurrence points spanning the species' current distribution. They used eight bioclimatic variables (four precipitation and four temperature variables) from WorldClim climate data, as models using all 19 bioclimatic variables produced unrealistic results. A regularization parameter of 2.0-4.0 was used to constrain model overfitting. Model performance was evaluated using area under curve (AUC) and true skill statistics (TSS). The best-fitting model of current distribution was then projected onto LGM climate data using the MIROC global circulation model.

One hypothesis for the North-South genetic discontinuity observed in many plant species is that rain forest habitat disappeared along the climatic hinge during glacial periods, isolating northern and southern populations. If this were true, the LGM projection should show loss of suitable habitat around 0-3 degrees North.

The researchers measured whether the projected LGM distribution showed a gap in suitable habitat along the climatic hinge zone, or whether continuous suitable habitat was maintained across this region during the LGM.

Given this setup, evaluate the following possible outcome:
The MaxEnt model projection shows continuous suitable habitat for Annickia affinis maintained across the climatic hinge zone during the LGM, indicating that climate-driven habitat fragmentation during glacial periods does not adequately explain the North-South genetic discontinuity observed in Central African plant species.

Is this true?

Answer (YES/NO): YES